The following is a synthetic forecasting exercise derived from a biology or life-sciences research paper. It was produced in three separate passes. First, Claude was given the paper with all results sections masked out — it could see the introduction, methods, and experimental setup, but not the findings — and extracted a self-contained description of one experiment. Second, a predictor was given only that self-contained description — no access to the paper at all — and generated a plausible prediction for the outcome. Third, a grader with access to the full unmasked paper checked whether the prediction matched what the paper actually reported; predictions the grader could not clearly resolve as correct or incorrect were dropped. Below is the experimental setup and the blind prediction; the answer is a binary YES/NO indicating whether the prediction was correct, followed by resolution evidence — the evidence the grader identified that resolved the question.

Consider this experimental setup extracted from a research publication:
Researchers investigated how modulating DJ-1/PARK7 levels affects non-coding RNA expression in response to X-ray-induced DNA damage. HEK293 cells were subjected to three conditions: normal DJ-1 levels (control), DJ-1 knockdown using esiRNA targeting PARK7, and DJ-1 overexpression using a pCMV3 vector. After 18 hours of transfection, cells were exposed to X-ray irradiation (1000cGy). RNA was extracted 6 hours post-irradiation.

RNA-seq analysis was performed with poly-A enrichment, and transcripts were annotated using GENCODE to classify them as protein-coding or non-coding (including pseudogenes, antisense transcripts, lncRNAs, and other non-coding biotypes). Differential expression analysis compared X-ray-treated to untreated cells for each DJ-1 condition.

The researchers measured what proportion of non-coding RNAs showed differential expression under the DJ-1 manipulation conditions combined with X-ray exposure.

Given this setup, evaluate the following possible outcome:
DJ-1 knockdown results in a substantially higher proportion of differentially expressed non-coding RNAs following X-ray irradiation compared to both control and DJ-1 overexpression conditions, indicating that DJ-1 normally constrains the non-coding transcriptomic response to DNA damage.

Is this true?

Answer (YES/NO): YES